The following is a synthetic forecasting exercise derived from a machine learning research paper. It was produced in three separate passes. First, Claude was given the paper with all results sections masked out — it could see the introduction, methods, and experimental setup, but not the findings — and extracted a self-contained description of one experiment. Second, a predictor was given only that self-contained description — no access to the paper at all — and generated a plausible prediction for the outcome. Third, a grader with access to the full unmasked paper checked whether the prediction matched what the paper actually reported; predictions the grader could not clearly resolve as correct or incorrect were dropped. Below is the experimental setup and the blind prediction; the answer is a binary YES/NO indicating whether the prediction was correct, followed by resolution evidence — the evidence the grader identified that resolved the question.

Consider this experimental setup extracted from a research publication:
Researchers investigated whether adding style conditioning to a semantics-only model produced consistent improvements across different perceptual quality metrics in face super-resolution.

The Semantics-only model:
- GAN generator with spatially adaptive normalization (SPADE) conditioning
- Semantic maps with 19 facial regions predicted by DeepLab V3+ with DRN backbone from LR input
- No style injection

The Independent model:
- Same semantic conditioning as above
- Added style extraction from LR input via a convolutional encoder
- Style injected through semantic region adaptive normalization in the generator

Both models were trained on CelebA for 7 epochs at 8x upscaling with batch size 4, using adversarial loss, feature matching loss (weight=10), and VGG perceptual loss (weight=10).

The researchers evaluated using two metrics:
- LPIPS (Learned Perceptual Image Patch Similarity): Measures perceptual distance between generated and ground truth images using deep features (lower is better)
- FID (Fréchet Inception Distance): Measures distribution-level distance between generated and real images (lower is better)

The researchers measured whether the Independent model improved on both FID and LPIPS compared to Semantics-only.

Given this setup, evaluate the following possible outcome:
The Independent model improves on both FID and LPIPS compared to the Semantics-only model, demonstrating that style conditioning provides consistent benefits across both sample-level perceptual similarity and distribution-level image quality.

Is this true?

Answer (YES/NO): NO